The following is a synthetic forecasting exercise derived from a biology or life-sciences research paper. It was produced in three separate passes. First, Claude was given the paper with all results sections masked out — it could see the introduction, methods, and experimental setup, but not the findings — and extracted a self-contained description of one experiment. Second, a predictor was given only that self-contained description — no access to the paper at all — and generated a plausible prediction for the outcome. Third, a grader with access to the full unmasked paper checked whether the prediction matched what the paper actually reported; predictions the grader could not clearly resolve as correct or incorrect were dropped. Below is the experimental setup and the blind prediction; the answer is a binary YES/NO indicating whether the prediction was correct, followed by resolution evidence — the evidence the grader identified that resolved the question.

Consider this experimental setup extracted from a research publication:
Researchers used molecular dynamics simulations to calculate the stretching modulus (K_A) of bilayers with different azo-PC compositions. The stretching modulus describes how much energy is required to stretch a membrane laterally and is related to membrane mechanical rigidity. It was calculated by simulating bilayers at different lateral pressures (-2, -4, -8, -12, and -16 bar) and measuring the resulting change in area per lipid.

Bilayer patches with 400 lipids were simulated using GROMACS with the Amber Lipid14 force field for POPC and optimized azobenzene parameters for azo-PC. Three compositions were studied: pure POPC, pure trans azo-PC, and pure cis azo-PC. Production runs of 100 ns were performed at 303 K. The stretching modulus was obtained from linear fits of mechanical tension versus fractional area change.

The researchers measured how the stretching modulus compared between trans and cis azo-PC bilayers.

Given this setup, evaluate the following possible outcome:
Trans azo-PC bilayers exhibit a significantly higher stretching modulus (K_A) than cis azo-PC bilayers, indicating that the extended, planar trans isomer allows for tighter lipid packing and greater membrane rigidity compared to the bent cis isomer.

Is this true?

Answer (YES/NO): NO